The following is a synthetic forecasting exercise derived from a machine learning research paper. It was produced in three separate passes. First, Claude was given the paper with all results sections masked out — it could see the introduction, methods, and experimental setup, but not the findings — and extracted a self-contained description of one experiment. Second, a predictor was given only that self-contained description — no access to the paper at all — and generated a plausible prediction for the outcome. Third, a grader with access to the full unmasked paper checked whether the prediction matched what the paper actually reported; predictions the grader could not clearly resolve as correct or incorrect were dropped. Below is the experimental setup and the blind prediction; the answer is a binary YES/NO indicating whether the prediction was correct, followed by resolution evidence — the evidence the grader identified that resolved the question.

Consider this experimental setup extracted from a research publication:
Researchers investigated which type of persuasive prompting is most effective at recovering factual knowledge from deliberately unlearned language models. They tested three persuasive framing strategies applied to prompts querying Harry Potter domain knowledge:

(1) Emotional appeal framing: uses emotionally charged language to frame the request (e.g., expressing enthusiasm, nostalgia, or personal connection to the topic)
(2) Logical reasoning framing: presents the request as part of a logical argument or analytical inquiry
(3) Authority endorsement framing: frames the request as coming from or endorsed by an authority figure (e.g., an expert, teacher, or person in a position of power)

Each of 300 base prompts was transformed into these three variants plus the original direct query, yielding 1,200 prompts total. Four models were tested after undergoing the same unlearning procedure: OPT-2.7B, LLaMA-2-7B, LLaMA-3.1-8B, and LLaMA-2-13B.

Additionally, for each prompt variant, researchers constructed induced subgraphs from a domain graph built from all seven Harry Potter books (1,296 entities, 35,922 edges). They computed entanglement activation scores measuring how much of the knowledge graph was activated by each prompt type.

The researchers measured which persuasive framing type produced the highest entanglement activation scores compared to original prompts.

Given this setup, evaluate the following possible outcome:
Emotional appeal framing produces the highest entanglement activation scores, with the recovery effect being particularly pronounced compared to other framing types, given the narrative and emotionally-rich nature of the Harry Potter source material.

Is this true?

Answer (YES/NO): NO